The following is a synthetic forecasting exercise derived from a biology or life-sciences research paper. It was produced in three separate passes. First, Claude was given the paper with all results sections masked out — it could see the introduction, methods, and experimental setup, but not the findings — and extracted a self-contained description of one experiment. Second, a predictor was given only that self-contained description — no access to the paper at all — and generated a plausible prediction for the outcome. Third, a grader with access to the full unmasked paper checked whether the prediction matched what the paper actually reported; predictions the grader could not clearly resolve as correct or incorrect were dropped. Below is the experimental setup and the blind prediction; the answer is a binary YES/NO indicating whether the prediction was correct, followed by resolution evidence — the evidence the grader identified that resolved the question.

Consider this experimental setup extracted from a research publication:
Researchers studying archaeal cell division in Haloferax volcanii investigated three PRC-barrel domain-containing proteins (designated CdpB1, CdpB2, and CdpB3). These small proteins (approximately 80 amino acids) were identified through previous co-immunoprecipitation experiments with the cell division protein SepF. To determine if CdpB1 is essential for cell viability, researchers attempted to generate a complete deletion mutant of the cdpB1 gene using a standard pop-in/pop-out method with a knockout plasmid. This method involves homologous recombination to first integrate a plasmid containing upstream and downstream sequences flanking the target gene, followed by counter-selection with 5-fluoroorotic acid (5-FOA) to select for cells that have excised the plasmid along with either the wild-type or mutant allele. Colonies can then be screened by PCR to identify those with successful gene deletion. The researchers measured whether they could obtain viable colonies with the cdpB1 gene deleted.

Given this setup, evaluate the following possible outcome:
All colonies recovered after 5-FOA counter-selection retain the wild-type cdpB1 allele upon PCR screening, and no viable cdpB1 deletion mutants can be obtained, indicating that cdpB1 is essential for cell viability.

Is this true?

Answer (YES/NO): YES